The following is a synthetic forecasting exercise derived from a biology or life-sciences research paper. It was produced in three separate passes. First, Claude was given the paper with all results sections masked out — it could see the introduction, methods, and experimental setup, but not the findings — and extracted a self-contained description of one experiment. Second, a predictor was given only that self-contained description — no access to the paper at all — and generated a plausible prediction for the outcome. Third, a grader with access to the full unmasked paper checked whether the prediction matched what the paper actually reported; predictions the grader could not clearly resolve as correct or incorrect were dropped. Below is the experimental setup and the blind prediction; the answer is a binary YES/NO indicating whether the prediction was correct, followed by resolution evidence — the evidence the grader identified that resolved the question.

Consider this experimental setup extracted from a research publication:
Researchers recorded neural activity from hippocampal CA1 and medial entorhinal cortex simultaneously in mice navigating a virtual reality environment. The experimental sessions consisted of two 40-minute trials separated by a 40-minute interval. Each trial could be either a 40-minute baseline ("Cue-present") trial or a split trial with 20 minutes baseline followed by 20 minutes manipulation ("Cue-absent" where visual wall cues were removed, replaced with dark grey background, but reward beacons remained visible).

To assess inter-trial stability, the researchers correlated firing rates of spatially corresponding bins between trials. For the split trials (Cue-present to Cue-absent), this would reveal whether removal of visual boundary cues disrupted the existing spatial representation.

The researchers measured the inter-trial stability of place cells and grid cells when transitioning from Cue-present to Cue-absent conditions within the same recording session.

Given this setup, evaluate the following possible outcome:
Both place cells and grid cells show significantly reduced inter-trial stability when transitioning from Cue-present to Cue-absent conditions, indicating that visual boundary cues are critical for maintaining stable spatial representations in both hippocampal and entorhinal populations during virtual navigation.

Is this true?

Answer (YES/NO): YES